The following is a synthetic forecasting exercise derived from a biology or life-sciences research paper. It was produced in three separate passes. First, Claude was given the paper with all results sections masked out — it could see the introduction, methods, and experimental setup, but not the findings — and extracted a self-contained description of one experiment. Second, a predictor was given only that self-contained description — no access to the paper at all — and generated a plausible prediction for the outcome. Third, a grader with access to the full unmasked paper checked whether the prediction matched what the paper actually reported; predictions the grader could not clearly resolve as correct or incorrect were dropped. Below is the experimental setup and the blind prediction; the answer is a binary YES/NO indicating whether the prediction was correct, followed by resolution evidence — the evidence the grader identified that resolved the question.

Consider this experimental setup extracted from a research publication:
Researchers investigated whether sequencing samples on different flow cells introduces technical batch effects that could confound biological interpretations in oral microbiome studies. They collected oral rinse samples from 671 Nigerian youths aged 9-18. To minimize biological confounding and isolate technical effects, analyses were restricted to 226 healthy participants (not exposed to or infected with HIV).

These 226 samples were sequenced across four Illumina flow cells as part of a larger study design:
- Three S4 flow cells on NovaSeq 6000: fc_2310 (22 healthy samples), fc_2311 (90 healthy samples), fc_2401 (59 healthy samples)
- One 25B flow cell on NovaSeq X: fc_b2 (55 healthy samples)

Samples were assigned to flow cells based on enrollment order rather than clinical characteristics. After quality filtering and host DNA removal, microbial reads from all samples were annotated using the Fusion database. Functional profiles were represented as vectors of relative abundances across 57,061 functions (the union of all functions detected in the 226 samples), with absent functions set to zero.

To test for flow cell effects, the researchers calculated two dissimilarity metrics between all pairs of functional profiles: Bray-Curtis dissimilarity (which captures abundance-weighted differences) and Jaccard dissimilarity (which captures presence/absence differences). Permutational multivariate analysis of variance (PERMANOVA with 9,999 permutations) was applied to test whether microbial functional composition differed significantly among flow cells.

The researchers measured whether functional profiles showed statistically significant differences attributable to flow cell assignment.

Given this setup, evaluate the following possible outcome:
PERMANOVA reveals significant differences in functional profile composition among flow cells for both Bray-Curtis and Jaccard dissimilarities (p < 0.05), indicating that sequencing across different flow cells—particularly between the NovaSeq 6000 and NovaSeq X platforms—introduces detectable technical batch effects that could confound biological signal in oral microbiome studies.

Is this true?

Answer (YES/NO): YES